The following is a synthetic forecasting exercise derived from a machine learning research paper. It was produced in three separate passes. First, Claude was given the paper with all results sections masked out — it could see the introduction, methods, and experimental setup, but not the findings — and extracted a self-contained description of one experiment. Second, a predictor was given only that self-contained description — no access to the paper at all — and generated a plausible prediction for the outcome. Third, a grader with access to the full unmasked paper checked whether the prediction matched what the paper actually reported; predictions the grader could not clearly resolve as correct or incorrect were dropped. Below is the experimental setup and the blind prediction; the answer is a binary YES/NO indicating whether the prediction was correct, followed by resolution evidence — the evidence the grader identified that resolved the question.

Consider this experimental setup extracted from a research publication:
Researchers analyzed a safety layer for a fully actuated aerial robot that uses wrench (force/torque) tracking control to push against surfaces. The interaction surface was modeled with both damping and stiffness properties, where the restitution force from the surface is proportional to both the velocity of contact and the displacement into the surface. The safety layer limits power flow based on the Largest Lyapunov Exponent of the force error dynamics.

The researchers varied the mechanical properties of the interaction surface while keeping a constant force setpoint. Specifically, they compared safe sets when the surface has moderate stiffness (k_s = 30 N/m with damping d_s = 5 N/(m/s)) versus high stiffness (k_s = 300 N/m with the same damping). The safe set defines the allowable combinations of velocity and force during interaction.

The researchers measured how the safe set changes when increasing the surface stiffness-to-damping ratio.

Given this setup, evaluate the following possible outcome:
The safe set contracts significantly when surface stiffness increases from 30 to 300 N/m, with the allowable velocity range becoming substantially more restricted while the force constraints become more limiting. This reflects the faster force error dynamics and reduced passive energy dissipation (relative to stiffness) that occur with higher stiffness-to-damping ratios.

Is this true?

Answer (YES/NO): NO